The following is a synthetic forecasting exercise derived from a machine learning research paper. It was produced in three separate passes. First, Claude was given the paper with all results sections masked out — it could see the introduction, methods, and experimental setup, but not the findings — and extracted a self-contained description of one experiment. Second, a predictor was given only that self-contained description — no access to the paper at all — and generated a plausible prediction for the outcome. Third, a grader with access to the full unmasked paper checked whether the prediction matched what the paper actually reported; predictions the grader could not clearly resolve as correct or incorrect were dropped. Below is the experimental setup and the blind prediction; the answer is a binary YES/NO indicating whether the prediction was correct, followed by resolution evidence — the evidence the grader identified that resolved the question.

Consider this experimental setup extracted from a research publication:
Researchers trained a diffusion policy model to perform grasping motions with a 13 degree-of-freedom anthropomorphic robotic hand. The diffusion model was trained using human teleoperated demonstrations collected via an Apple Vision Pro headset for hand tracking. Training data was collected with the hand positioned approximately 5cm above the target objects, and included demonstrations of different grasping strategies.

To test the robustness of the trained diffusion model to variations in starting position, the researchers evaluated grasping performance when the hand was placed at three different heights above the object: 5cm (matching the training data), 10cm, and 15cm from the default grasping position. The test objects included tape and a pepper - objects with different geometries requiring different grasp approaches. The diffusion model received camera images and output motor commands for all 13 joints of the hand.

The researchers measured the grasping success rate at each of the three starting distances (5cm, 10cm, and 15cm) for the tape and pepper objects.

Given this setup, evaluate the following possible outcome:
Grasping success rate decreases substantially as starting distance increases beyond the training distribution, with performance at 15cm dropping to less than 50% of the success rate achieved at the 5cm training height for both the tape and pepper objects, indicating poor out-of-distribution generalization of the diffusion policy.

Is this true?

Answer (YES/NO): NO